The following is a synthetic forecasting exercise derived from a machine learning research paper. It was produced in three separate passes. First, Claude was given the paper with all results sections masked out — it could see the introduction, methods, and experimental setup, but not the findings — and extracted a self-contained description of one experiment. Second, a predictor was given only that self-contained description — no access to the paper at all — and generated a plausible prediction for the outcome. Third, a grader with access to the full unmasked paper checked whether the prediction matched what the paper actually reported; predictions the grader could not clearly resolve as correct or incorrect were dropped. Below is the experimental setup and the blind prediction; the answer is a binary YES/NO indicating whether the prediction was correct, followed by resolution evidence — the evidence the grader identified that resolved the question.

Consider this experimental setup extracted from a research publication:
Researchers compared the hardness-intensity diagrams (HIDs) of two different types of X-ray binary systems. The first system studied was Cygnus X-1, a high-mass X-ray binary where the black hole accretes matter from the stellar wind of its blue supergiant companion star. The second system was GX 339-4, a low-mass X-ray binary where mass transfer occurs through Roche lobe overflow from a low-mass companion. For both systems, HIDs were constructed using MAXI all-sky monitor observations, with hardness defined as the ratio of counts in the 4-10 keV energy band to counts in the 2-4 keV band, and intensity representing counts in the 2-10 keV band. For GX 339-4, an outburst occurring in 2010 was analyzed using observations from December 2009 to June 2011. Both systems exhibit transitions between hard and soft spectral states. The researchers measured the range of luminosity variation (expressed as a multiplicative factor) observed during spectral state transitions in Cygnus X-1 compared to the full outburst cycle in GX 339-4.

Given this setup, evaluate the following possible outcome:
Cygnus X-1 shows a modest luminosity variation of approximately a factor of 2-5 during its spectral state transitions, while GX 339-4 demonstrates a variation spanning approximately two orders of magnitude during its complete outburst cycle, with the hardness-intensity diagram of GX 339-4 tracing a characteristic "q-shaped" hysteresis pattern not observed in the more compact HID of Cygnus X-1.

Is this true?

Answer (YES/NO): NO